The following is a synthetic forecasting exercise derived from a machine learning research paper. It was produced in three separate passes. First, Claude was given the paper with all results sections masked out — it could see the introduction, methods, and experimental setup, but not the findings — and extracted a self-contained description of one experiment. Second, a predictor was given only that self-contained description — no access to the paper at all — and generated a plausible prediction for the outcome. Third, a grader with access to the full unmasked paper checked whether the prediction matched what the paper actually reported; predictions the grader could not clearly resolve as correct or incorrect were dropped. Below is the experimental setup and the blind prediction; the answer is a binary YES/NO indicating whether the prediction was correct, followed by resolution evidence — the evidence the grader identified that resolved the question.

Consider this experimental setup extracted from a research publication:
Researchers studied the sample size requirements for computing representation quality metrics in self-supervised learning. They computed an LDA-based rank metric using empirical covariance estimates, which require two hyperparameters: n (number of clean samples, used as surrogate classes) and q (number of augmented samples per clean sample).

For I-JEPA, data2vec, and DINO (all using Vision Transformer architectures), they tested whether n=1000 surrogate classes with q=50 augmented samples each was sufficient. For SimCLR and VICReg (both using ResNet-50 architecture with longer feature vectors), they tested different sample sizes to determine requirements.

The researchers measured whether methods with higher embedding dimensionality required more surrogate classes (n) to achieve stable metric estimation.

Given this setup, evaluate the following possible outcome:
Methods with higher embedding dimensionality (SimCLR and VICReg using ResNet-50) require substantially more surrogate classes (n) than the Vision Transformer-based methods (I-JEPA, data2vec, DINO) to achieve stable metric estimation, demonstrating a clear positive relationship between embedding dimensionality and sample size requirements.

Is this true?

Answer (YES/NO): YES